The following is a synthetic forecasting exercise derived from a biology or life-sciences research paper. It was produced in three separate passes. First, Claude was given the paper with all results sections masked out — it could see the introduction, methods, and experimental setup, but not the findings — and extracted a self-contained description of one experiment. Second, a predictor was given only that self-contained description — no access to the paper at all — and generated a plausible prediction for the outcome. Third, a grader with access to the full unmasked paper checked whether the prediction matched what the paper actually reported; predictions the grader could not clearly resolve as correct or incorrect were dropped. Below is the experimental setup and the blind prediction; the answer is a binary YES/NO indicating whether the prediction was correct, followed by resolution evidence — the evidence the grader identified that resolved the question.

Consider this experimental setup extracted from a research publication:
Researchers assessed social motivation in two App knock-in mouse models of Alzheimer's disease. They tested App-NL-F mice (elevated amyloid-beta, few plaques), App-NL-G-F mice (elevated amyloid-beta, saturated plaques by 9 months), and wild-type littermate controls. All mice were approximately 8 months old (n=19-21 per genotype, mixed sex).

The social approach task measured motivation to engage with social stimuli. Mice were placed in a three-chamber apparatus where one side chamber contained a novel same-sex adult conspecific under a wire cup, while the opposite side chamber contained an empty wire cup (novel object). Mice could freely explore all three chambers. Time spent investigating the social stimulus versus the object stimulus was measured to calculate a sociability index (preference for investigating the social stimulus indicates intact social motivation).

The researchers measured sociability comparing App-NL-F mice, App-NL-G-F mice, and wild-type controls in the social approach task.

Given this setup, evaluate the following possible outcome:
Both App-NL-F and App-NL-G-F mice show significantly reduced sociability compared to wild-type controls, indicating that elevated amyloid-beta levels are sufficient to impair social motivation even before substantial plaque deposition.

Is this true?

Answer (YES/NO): NO